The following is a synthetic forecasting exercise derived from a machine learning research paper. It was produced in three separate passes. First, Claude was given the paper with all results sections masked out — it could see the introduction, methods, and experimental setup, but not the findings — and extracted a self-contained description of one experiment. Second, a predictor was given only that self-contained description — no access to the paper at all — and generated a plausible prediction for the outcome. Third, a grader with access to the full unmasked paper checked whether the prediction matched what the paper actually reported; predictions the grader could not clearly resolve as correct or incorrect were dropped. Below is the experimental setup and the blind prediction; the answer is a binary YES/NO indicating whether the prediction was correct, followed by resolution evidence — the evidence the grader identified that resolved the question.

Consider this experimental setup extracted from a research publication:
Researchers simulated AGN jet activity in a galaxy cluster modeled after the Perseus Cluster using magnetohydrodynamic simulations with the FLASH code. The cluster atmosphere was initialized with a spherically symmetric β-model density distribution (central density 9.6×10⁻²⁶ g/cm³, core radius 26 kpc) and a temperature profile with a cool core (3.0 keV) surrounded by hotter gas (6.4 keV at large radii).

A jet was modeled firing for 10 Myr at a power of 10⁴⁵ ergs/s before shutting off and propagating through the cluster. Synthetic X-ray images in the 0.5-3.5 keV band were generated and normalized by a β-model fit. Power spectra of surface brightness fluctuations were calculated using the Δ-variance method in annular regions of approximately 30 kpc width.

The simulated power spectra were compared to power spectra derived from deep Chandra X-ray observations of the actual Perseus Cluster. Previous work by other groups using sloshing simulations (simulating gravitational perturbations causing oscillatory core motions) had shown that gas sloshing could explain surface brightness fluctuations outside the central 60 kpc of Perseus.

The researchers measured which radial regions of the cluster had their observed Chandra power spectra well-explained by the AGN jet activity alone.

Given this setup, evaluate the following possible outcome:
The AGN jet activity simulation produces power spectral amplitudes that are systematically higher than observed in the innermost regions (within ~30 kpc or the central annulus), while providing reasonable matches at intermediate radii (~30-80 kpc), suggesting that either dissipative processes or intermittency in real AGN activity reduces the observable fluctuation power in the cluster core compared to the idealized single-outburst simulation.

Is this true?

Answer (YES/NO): NO